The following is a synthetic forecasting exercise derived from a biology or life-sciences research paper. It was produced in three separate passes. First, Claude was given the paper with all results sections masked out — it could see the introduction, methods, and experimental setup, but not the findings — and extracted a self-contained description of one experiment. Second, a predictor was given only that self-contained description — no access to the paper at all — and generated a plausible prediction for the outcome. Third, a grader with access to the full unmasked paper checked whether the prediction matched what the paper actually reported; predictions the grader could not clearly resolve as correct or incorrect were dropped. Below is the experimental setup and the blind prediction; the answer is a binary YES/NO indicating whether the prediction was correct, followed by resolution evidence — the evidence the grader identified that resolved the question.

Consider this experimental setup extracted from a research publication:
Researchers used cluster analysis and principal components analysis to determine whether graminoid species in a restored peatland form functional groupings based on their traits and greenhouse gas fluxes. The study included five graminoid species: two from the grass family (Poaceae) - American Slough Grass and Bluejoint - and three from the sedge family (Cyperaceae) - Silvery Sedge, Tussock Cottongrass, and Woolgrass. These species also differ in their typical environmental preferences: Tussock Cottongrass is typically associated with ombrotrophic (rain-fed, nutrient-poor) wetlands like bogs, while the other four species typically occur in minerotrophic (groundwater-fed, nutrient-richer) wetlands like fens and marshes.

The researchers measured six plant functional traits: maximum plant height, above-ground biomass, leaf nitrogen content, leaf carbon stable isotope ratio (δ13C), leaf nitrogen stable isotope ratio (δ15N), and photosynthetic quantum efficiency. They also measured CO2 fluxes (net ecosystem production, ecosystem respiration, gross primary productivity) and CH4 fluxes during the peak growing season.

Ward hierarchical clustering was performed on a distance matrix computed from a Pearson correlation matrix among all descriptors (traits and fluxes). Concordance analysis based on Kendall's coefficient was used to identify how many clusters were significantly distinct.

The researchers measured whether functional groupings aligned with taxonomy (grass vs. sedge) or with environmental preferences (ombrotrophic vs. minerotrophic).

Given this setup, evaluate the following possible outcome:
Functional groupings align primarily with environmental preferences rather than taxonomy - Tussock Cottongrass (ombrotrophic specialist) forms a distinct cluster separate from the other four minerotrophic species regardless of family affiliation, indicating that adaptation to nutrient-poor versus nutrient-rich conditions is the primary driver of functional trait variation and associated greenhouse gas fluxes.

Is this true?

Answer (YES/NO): NO